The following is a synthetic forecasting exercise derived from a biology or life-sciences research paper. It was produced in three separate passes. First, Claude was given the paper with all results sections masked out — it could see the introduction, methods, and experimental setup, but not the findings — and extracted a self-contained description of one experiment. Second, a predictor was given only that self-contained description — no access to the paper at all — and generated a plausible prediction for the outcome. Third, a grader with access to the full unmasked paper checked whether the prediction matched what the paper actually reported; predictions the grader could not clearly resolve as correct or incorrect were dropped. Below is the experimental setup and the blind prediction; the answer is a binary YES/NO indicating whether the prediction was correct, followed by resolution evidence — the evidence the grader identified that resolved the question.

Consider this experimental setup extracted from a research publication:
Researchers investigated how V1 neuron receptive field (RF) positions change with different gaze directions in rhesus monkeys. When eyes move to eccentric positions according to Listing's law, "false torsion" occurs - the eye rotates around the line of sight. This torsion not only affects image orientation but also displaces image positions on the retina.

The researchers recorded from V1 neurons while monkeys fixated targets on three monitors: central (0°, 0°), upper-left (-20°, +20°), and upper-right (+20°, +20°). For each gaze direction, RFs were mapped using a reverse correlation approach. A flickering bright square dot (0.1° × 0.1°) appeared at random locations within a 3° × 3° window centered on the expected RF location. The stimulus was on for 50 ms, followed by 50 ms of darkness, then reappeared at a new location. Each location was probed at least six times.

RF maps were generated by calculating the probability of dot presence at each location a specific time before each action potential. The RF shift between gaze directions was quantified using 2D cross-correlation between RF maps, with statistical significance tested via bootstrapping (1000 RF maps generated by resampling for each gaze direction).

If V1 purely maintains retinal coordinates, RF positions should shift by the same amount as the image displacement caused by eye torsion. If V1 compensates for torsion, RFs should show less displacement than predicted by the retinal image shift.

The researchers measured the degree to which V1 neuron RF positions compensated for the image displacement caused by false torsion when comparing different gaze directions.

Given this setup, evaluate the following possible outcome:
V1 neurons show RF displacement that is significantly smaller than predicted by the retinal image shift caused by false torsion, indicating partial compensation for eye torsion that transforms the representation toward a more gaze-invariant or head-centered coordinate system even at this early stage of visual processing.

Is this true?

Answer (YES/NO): YES